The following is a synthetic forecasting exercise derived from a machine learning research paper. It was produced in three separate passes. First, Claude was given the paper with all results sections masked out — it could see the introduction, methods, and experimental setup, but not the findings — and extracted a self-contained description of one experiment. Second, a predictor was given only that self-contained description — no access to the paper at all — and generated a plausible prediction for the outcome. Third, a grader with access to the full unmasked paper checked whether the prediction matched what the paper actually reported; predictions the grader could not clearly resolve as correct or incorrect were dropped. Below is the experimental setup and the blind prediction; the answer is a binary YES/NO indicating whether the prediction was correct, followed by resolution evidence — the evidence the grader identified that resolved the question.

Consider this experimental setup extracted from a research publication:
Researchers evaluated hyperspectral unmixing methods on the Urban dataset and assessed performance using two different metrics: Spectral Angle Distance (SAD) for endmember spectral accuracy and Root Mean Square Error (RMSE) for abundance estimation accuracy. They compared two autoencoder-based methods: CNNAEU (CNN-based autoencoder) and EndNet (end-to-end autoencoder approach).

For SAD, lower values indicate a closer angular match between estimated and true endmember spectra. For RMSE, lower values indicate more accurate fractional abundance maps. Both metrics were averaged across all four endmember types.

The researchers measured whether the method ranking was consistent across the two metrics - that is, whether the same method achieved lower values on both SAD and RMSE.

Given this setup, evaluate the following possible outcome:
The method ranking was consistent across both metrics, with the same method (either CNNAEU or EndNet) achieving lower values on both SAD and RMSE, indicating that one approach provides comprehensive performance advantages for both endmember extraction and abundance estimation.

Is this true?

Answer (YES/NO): NO